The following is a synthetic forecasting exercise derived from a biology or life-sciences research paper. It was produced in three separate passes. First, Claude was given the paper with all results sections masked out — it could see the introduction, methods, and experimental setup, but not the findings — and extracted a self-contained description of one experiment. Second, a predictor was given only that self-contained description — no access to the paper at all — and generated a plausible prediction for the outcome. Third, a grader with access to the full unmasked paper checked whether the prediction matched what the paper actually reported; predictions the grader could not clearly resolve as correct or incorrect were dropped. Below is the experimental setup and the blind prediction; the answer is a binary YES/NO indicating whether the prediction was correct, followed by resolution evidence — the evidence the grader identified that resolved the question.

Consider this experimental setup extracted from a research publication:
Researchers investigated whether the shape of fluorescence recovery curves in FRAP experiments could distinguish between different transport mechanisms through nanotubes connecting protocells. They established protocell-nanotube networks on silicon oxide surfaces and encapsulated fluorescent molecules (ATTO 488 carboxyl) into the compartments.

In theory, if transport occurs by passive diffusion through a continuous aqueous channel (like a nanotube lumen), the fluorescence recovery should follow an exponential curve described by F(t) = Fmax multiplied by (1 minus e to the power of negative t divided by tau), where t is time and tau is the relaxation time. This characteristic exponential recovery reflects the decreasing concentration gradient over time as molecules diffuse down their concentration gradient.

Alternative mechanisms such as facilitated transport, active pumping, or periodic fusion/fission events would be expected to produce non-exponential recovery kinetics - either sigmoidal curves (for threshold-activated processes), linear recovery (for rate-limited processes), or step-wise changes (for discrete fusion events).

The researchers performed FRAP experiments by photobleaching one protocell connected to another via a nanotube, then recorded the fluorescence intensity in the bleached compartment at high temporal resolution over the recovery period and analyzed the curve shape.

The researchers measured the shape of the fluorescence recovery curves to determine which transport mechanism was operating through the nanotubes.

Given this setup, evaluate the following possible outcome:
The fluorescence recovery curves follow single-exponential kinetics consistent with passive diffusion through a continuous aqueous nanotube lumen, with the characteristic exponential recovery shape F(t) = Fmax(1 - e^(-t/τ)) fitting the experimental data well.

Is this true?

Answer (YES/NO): YES